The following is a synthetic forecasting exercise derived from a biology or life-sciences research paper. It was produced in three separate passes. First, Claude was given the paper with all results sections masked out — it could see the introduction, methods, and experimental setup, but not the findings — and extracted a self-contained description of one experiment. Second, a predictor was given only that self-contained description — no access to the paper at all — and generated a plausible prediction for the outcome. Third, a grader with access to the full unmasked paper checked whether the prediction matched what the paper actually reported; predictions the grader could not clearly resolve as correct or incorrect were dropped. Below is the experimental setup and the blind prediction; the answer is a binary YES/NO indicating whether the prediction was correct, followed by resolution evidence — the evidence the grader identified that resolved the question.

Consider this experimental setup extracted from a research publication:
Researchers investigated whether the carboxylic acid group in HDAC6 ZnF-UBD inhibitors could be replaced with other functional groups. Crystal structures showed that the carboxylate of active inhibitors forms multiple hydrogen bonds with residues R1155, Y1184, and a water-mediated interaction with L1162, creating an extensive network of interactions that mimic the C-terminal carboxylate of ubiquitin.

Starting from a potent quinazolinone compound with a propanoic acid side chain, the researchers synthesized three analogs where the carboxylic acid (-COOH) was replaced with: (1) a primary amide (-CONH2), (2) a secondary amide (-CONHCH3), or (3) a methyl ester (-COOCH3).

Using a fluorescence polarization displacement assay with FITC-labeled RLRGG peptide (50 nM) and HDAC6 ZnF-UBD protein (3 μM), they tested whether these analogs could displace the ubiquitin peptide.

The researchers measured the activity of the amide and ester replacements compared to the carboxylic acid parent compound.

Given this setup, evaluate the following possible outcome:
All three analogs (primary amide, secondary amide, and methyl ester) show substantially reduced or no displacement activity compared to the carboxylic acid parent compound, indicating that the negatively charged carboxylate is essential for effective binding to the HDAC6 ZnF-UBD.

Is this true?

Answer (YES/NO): YES